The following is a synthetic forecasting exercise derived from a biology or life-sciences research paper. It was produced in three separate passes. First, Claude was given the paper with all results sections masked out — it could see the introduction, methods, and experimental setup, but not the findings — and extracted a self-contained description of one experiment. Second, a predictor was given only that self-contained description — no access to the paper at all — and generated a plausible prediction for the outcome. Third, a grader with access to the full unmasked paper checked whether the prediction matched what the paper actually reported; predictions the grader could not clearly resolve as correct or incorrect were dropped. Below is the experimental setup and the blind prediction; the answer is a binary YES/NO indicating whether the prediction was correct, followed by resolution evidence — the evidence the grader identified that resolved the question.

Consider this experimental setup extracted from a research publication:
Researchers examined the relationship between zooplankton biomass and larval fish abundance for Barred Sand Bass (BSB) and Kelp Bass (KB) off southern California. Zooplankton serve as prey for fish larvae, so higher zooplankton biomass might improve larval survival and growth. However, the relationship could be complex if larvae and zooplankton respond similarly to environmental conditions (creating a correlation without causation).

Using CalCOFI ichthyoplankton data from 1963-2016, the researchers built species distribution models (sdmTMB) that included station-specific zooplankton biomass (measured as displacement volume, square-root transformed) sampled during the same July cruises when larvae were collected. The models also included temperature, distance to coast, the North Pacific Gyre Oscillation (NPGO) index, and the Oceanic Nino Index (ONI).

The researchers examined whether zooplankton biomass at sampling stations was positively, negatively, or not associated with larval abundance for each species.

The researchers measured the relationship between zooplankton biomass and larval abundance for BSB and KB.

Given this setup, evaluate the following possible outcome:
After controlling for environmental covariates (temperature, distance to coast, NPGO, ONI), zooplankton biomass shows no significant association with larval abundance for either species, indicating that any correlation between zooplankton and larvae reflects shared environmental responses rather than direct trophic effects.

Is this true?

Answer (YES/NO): NO